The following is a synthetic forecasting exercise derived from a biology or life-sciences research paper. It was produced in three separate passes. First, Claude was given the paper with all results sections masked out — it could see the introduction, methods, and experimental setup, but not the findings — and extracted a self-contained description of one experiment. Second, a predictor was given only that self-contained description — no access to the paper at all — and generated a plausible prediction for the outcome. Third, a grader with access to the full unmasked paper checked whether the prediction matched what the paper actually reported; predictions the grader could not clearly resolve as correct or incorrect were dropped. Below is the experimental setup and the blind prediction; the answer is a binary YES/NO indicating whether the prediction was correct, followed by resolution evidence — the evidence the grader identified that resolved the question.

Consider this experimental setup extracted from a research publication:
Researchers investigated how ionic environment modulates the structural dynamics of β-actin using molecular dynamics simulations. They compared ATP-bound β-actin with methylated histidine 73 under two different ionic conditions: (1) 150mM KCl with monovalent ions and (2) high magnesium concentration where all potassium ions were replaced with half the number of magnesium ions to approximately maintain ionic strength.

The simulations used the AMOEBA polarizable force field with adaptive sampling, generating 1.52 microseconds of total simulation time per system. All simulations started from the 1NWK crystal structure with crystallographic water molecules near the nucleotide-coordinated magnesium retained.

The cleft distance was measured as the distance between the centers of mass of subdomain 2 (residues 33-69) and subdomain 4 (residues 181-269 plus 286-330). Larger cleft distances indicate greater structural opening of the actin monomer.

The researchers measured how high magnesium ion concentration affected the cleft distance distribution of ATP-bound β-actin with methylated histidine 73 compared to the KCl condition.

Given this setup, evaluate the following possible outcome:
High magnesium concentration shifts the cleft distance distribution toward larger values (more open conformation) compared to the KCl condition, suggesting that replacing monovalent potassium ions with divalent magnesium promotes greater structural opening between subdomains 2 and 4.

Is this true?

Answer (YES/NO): YES